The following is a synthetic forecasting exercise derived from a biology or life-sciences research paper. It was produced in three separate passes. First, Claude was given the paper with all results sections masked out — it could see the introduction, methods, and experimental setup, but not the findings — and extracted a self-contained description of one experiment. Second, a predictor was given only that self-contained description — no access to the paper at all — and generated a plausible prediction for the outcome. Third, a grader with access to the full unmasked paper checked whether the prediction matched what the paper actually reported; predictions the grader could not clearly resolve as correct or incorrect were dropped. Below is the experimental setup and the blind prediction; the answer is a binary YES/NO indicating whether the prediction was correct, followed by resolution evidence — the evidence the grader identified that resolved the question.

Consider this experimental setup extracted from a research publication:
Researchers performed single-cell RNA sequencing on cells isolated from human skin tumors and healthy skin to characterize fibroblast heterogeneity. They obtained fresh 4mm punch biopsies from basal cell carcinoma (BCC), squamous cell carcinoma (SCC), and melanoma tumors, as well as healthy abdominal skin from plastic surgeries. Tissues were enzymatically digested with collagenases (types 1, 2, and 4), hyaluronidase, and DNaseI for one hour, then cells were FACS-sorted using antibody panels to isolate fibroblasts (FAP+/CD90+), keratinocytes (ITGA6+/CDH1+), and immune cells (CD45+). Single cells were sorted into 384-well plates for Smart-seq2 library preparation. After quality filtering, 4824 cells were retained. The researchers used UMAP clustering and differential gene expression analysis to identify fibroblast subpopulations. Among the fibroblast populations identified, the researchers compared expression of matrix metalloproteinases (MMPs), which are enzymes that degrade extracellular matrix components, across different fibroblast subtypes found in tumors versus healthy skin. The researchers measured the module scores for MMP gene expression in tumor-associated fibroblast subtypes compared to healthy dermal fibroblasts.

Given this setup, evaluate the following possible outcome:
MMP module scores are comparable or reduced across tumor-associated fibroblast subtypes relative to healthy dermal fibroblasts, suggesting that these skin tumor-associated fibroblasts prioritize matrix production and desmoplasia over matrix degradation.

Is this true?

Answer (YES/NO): NO